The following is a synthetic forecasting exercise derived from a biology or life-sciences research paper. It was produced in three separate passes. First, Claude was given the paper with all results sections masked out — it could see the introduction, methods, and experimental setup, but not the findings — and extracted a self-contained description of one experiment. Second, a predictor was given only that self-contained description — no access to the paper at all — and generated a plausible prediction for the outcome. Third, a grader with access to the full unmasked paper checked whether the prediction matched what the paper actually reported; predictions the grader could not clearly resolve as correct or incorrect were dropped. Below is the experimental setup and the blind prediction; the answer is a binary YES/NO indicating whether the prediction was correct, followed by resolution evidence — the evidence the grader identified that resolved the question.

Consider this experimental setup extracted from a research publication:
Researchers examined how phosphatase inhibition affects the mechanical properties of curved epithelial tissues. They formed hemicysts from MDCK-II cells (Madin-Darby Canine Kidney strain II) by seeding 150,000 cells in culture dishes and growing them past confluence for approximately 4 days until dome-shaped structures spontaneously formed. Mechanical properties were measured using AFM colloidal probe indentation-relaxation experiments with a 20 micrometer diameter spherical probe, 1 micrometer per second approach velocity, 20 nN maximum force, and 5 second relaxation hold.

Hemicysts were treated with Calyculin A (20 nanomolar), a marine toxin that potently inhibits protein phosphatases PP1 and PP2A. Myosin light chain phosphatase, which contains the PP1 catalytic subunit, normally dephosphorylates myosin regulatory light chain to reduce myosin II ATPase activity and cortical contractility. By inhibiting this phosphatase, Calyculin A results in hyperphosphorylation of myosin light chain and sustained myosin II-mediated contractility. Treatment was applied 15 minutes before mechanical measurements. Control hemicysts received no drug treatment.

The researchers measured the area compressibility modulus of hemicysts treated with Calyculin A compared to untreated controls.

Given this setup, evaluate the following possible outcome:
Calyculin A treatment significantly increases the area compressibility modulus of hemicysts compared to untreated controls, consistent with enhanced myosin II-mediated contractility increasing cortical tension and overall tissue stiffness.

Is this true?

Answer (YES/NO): NO